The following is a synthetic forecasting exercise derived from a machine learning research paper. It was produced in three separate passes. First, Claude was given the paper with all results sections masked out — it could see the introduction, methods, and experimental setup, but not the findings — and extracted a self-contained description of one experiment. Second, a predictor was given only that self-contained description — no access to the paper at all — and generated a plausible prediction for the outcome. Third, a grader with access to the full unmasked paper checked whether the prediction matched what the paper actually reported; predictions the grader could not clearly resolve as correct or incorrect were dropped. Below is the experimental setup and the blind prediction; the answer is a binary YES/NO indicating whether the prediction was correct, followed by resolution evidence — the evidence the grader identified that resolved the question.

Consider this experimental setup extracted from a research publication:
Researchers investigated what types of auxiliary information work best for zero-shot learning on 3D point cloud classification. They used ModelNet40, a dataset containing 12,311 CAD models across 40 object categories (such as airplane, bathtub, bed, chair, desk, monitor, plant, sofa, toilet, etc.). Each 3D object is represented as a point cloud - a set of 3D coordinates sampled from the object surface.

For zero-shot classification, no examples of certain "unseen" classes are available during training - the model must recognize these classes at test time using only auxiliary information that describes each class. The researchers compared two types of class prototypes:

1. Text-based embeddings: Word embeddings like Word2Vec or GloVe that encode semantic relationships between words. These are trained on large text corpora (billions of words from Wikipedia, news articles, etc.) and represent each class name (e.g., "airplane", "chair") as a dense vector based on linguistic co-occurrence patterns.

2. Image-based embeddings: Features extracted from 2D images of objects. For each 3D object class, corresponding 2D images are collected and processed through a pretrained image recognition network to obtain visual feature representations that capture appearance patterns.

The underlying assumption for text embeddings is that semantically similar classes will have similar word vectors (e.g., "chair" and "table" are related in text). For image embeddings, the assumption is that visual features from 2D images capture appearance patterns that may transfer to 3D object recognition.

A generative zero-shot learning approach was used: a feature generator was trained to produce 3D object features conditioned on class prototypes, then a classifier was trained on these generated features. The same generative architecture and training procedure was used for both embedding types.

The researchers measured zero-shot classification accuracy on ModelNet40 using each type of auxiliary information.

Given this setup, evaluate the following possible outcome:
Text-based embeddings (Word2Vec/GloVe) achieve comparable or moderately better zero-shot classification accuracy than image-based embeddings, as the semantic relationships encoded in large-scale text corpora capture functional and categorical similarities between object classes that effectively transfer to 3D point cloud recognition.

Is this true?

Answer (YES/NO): NO